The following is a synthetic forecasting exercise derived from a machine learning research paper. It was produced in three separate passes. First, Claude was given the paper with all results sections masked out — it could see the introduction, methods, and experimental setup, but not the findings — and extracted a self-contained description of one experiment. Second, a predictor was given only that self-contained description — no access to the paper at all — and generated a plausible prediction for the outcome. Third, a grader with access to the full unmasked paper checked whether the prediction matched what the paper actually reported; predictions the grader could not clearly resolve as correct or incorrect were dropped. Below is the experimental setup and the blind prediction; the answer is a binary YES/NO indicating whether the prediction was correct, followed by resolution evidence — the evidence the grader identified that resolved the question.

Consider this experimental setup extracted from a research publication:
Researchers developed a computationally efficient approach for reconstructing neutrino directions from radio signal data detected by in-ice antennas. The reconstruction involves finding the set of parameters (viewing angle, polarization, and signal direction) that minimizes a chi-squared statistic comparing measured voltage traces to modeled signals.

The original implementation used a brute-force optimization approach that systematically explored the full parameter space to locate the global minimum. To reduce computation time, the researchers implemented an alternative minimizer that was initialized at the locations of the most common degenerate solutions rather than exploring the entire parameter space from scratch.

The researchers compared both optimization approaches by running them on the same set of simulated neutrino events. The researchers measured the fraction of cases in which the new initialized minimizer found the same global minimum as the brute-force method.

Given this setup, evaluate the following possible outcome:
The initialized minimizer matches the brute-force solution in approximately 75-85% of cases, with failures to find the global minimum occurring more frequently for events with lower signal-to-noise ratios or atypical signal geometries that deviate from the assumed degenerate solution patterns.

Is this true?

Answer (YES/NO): NO